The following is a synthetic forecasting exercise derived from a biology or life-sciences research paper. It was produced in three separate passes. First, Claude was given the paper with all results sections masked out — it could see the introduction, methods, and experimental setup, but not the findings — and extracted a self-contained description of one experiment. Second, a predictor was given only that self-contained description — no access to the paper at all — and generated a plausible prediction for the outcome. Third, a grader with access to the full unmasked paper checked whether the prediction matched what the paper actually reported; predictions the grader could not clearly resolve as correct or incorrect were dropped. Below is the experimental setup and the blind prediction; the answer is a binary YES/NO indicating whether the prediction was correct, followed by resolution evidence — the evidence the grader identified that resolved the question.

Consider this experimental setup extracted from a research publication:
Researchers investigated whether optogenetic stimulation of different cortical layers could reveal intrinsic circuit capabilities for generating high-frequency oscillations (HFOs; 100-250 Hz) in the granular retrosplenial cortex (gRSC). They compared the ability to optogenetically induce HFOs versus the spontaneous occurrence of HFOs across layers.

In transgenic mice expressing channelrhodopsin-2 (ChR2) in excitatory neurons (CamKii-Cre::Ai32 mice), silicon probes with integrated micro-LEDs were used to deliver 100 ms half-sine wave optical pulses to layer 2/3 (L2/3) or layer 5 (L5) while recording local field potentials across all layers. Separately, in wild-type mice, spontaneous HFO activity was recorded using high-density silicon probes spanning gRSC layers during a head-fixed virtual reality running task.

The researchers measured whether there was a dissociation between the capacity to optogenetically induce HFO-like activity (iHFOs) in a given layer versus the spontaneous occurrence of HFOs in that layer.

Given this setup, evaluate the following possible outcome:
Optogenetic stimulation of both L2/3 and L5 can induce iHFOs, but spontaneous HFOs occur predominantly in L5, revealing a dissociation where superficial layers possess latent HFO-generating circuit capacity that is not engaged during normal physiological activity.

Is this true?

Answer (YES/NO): NO